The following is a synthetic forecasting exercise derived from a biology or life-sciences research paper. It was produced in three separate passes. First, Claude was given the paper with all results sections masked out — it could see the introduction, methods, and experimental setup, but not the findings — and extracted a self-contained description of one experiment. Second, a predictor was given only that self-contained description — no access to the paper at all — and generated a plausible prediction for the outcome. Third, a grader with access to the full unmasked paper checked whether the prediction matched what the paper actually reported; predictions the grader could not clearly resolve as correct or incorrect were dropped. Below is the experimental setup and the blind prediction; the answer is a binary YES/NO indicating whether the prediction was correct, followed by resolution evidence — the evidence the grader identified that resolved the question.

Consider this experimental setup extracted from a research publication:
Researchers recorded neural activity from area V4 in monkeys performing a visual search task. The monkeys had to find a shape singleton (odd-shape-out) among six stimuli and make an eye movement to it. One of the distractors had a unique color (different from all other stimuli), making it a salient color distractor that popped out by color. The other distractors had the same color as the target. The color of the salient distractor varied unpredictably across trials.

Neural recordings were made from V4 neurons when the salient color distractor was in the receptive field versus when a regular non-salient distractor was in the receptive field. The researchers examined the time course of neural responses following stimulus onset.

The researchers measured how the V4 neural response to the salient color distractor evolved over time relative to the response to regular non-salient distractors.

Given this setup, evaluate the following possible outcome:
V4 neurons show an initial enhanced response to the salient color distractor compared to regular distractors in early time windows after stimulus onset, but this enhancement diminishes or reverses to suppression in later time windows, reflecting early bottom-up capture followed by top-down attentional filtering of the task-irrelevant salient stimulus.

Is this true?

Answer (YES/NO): YES